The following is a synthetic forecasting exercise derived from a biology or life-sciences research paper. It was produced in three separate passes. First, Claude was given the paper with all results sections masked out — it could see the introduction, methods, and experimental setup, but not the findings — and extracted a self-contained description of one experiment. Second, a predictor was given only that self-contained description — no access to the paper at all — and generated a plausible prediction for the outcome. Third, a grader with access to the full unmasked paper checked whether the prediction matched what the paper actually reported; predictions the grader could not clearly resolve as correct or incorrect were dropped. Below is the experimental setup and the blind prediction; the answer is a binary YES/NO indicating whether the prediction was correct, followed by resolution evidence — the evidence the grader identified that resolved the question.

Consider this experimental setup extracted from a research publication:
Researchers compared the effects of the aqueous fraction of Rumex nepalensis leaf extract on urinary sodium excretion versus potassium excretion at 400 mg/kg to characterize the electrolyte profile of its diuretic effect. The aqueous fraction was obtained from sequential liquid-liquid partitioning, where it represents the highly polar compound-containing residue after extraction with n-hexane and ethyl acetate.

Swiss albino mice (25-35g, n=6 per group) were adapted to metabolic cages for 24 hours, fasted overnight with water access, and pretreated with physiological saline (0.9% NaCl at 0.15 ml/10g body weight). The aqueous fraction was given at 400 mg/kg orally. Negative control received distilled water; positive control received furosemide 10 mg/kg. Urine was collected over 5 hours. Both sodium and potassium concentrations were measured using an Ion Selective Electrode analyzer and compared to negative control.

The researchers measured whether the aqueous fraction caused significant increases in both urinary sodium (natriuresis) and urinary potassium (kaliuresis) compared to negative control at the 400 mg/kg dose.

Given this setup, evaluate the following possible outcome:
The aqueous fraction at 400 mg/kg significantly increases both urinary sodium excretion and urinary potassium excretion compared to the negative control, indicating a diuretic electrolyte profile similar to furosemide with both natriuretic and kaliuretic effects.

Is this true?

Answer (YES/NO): YES